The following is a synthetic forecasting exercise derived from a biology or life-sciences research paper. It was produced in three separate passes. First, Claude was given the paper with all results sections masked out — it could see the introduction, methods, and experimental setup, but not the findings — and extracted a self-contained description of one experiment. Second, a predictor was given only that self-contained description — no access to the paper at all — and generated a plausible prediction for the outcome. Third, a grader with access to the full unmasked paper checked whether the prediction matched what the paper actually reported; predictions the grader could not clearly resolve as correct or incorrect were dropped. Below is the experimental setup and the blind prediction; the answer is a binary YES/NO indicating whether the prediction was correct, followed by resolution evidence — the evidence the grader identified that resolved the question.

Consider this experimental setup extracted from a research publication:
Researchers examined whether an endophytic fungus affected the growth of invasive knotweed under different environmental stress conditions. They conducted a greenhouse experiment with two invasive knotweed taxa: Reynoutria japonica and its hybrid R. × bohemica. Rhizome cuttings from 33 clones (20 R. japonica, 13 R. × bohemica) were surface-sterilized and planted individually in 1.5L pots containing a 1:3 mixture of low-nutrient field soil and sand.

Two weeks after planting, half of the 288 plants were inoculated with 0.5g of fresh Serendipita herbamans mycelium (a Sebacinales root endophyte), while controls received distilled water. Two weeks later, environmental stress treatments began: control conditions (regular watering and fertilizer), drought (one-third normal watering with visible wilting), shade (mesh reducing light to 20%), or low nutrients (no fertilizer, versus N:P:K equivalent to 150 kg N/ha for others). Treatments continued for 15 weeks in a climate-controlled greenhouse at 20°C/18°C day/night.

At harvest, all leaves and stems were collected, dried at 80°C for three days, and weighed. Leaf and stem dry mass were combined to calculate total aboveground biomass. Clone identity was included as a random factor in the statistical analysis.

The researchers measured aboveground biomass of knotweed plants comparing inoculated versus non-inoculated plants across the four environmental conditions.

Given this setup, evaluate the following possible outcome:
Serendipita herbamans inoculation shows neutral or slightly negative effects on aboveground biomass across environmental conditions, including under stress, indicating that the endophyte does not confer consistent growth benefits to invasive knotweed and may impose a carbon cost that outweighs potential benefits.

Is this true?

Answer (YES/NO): NO